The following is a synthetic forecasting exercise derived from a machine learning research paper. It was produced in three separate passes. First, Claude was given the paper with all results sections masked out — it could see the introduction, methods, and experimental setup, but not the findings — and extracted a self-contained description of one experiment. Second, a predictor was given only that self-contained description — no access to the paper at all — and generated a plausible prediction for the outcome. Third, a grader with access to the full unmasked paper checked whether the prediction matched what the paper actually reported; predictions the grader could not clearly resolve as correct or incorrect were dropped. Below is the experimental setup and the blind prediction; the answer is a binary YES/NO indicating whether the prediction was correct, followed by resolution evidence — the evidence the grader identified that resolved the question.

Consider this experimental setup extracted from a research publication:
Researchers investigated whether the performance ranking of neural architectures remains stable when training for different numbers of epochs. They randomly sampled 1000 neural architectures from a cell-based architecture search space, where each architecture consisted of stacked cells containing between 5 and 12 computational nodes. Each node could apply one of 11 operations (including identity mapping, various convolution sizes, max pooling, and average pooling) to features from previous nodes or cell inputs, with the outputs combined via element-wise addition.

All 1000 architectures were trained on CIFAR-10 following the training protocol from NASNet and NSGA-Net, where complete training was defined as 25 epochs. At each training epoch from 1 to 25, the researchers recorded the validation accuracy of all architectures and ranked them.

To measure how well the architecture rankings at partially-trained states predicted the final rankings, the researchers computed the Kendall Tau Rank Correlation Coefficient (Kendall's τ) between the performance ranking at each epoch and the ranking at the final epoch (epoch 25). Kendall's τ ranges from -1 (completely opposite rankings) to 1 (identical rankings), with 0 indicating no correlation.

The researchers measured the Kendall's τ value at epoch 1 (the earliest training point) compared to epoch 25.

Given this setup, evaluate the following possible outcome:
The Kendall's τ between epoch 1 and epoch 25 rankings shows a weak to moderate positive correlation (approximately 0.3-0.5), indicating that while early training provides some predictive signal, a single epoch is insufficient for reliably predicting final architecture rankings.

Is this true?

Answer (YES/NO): NO